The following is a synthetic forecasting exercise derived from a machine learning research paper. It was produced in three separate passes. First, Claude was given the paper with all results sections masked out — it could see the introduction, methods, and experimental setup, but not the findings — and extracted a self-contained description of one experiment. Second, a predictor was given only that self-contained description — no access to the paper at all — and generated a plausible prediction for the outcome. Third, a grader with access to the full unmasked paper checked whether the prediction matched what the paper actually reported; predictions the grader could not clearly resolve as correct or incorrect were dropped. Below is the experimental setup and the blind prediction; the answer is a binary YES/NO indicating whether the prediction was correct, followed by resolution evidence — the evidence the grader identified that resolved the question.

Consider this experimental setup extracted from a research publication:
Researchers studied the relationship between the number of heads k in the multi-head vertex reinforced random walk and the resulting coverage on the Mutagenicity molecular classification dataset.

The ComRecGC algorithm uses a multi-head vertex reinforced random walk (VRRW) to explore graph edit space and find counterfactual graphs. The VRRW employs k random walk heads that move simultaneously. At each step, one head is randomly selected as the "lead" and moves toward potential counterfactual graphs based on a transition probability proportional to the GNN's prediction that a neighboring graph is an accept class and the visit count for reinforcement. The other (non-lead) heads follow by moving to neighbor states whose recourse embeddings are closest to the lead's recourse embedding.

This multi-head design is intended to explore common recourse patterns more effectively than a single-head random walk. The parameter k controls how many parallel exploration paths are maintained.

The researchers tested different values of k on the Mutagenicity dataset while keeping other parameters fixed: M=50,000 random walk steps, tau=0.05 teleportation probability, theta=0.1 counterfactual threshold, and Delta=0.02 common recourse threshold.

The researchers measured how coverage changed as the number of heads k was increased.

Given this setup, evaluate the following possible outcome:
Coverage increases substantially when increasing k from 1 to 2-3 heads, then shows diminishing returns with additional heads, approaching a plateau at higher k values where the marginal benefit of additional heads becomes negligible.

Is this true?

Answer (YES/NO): YES